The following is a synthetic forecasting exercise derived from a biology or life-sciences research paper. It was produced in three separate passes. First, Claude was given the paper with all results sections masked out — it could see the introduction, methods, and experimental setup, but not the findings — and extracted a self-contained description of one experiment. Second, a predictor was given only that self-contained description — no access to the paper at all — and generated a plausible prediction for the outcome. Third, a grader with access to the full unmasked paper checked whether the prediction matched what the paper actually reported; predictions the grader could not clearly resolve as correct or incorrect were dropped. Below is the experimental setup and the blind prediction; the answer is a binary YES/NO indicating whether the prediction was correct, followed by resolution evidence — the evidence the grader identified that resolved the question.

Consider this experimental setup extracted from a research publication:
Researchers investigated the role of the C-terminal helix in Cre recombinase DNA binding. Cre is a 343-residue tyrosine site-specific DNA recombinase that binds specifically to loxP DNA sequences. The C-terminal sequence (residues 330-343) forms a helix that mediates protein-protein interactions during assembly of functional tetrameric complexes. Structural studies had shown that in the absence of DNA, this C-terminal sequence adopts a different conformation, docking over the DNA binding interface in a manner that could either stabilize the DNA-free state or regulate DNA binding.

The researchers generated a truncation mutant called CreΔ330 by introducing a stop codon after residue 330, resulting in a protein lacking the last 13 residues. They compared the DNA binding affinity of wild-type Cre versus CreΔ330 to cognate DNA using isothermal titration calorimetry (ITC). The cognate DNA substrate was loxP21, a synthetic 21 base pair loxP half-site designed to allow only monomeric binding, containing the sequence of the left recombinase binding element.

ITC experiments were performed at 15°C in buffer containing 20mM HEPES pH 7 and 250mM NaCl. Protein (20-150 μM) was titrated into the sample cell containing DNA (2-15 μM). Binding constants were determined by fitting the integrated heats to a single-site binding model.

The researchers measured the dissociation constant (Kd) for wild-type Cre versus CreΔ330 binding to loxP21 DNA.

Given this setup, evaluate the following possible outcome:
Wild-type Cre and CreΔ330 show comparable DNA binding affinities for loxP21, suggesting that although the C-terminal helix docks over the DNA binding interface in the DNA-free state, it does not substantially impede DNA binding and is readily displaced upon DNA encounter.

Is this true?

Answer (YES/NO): NO